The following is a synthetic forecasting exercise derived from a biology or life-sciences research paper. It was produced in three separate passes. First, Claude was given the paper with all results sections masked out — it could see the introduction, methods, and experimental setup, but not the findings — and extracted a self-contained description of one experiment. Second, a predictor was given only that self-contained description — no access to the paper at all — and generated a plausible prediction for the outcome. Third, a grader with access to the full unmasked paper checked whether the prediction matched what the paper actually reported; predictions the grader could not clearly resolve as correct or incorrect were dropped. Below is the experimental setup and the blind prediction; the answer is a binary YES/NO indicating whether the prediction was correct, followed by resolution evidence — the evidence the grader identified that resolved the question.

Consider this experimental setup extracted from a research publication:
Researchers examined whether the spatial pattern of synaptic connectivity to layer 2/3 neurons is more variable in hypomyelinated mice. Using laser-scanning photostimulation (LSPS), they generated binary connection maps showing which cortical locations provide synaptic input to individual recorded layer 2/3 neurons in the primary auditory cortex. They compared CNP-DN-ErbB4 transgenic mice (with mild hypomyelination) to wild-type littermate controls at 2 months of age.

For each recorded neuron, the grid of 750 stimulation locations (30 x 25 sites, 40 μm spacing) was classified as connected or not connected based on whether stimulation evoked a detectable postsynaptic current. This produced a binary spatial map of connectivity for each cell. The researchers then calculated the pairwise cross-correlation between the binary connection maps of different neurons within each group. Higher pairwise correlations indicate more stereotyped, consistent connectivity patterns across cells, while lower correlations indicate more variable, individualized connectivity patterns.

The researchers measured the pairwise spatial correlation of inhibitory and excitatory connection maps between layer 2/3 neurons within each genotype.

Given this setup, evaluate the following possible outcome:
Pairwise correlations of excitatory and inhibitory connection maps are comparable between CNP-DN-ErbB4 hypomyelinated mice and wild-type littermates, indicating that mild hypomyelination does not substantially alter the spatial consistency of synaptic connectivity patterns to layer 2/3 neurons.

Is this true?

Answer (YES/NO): NO